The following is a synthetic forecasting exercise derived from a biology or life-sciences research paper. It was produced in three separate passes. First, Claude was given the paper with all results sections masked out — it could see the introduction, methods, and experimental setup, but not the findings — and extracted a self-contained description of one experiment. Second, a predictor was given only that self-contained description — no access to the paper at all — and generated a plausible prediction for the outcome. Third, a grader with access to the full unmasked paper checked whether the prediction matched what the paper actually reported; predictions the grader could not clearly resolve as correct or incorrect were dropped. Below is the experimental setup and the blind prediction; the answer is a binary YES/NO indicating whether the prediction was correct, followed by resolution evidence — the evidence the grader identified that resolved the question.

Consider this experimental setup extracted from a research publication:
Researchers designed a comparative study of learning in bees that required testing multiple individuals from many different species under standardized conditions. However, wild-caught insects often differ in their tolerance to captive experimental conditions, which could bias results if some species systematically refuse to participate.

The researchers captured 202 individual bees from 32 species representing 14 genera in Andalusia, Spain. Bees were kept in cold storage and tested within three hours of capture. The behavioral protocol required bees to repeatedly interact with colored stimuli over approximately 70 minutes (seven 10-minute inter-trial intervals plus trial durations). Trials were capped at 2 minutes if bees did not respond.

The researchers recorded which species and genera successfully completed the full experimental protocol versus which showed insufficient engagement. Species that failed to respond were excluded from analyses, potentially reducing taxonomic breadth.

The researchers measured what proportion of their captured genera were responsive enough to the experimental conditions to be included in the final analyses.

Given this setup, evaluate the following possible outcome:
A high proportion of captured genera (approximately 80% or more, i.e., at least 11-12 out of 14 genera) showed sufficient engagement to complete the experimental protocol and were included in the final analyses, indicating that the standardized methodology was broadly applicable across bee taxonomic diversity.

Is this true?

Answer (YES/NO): YES